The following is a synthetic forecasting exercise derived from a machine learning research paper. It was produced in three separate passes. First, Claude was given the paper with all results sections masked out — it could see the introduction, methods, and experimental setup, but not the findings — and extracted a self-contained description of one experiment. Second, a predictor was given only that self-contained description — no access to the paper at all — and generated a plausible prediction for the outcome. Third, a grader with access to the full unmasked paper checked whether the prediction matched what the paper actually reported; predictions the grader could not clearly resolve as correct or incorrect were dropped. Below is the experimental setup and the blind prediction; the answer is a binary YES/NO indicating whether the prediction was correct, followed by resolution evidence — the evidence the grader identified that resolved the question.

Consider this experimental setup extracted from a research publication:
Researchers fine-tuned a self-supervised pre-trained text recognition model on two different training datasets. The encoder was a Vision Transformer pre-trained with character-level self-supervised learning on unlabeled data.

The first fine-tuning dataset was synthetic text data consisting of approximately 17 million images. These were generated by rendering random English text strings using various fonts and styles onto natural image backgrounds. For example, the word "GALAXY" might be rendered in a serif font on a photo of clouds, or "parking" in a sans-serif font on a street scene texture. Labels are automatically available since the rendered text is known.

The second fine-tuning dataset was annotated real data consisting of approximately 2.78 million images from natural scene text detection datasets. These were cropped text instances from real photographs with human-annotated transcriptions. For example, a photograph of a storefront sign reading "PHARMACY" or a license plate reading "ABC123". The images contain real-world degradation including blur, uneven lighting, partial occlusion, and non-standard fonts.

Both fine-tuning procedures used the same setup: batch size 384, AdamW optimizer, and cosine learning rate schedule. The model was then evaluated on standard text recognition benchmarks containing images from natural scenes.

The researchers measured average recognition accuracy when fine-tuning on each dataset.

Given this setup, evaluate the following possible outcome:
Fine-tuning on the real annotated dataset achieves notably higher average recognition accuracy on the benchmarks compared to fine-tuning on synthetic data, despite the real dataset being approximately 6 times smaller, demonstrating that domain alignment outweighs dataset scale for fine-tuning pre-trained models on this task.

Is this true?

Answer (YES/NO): YES